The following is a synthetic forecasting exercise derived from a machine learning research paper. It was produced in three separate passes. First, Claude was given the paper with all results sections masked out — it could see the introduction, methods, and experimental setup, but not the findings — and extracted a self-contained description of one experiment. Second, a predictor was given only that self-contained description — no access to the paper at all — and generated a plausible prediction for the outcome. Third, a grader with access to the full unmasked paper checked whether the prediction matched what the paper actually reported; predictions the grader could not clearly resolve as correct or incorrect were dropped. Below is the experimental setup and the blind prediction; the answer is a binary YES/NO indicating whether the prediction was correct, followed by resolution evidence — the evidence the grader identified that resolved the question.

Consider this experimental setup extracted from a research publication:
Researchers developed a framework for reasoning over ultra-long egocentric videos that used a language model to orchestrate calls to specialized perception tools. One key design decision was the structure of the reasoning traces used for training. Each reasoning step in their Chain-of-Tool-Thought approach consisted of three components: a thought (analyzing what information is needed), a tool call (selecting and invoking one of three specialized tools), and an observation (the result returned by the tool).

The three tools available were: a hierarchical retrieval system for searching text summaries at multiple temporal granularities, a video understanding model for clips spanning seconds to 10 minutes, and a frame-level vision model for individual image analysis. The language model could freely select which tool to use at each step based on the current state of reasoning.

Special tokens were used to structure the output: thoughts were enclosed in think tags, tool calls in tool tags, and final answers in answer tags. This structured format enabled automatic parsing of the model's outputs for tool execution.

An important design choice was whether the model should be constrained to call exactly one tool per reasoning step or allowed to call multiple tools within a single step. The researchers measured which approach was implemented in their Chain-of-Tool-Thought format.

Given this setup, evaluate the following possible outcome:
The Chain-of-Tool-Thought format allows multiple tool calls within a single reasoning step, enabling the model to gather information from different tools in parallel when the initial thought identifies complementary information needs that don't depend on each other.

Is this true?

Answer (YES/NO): NO